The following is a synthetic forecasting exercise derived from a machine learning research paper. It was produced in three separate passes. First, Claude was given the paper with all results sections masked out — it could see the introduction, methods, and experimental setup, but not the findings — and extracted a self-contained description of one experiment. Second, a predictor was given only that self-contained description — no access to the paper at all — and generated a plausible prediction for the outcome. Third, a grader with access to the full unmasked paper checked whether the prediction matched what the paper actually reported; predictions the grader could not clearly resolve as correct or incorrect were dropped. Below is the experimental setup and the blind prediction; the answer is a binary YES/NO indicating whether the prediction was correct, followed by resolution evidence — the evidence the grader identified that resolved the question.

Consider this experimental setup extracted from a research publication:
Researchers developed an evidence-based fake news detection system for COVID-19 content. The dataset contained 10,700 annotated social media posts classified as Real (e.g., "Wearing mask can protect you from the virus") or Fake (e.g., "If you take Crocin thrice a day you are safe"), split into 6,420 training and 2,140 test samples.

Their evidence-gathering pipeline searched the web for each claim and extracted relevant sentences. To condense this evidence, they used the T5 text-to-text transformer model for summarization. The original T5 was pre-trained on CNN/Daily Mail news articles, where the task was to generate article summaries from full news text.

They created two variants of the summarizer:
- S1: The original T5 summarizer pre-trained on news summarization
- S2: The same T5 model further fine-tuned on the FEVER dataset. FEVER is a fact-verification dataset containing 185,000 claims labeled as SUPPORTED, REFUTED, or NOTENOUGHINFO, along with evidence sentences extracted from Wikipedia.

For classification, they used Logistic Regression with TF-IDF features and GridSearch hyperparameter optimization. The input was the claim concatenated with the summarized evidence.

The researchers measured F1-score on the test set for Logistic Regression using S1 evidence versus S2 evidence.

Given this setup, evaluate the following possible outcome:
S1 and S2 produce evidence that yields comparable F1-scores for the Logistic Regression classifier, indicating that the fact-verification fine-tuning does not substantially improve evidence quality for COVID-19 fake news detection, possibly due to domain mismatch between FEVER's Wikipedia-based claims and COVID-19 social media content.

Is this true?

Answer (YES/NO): NO